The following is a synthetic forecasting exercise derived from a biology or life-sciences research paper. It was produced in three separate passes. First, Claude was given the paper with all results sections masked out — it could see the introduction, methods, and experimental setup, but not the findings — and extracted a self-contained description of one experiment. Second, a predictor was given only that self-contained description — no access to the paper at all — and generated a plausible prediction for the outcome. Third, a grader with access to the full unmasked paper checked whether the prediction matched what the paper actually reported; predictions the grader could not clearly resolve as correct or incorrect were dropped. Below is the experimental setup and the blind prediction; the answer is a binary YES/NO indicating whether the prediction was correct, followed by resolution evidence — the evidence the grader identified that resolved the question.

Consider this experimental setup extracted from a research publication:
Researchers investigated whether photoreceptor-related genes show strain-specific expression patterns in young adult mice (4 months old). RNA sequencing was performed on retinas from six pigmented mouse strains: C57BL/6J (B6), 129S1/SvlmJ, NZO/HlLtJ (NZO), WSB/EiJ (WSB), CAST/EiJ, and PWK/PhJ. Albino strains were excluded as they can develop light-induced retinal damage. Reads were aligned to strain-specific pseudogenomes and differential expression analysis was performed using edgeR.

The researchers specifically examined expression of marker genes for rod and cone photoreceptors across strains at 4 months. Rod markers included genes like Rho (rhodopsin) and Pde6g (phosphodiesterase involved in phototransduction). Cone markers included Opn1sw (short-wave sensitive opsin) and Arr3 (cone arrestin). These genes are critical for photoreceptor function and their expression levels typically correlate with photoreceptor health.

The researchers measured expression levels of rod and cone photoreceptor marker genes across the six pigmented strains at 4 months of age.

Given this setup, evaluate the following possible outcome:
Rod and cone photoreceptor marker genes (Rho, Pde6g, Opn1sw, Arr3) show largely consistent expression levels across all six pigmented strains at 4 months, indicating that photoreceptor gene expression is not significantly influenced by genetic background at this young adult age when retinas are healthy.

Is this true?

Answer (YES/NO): NO